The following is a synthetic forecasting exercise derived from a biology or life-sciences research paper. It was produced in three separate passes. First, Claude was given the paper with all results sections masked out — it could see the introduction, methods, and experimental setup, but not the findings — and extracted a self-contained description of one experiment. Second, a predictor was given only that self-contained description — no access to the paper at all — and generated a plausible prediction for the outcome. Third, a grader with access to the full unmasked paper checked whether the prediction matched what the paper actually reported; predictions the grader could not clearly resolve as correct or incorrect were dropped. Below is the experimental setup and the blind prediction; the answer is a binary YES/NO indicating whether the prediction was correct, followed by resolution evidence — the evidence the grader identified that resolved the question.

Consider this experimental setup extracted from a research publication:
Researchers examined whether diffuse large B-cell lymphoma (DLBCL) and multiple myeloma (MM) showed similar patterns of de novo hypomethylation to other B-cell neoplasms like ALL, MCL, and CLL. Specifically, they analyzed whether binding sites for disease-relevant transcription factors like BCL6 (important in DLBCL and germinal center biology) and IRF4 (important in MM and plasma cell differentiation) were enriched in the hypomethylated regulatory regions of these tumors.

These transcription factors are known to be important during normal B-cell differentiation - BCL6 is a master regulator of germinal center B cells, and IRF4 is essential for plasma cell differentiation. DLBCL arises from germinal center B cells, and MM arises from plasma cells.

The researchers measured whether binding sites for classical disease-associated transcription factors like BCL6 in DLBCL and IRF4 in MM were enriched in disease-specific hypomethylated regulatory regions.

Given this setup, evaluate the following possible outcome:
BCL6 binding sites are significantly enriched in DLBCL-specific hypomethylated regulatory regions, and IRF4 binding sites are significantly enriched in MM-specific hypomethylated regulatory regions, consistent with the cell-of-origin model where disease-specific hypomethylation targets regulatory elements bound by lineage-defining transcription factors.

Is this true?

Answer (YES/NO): NO